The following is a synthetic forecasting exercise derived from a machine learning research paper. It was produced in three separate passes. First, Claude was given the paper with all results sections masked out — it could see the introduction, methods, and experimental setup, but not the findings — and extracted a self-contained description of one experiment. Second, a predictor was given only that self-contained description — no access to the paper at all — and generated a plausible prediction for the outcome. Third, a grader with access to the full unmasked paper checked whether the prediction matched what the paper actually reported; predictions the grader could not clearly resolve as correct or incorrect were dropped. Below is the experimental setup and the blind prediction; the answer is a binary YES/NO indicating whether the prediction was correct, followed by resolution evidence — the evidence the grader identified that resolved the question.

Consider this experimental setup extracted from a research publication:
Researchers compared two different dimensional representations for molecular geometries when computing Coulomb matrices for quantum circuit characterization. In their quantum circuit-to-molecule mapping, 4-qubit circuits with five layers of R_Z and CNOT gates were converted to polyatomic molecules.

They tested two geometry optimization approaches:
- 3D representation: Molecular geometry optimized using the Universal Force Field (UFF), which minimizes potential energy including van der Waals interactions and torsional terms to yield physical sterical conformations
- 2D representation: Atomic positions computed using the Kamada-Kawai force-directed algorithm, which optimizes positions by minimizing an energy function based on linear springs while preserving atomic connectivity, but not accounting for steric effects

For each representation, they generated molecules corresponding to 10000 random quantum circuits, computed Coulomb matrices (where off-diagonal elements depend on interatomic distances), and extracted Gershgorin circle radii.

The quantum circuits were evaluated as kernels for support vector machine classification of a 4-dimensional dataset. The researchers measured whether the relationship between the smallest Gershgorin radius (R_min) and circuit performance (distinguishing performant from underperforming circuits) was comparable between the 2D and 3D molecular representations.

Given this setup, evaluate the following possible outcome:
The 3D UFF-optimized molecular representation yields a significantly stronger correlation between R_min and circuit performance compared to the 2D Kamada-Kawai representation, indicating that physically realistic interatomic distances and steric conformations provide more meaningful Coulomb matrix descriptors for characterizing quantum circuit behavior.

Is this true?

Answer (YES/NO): NO